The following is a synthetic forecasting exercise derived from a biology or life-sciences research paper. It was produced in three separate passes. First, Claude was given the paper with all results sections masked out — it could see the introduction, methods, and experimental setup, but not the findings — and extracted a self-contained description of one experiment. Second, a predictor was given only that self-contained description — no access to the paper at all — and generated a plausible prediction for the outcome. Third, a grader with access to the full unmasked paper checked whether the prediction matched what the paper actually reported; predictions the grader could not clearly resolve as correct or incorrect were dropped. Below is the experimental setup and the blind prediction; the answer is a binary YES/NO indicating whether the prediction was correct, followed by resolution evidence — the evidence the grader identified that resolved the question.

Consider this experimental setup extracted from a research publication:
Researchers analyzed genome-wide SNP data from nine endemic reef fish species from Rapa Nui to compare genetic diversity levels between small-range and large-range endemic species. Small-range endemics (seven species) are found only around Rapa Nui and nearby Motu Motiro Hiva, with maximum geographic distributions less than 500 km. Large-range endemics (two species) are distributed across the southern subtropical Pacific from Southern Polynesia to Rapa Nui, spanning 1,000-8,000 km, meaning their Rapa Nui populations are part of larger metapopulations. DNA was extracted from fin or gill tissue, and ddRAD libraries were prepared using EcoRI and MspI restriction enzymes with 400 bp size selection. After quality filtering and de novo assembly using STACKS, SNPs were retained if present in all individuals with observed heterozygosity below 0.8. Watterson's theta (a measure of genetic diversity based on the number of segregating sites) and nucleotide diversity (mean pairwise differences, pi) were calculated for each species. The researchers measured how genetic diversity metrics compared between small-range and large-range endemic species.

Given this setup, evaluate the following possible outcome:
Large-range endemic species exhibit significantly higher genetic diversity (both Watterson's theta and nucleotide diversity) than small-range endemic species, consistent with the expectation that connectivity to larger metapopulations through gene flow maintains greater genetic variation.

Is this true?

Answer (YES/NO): NO